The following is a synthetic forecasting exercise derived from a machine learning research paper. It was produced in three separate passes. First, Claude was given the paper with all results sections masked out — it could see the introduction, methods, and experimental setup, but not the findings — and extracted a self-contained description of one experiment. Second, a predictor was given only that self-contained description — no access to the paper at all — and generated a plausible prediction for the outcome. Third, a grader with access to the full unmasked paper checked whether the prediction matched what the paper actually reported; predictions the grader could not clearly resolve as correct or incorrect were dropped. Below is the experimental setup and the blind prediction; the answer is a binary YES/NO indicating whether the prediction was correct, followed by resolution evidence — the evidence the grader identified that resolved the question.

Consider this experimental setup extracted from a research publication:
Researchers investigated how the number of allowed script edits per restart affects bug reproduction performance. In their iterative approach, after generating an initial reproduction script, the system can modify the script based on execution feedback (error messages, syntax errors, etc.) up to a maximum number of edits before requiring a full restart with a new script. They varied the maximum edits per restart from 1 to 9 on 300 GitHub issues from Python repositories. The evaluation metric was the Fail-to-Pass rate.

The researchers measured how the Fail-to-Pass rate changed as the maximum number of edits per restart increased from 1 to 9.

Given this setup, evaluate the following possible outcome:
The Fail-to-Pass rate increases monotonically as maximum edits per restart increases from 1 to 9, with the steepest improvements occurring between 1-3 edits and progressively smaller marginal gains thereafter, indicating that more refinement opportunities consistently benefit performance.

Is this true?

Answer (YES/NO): NO